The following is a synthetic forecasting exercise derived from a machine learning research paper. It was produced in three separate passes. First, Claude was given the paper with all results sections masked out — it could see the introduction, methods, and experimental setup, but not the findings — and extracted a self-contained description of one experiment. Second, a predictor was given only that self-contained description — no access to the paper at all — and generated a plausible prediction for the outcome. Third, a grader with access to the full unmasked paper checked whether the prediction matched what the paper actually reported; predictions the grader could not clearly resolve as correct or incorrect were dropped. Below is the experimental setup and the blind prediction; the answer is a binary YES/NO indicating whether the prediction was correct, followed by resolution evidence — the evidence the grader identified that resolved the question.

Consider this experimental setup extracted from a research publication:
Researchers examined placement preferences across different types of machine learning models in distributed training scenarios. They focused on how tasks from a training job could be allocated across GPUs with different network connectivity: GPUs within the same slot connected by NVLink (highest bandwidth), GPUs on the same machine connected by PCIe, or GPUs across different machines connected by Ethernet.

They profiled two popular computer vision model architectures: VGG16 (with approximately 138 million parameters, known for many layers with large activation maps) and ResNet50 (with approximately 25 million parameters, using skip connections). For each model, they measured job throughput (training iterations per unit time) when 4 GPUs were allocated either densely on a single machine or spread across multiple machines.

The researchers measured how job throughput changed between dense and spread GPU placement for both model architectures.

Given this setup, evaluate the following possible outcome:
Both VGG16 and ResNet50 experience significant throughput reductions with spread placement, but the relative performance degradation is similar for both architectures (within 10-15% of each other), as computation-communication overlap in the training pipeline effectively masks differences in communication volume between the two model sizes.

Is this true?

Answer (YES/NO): NO